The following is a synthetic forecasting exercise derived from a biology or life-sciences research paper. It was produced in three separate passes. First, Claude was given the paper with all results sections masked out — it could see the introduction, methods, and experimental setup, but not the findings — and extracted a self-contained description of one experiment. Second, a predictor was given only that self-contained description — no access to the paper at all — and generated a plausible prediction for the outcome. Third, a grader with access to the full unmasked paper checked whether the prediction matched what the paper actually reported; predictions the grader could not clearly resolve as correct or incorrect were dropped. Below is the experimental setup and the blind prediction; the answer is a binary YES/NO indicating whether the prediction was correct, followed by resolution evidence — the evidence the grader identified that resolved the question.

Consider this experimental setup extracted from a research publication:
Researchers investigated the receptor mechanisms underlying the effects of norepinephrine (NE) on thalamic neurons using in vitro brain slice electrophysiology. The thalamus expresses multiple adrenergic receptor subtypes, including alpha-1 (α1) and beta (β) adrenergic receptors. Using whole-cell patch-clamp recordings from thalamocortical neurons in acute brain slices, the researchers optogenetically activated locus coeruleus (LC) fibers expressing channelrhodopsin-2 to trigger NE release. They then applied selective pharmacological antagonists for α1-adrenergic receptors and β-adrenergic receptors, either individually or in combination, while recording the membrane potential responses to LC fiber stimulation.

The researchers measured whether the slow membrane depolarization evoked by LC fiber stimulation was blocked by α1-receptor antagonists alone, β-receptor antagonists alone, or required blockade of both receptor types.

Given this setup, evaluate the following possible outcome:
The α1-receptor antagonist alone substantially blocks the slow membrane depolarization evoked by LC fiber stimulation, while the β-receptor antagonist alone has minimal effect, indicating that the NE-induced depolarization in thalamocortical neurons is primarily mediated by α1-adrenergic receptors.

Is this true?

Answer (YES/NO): NO